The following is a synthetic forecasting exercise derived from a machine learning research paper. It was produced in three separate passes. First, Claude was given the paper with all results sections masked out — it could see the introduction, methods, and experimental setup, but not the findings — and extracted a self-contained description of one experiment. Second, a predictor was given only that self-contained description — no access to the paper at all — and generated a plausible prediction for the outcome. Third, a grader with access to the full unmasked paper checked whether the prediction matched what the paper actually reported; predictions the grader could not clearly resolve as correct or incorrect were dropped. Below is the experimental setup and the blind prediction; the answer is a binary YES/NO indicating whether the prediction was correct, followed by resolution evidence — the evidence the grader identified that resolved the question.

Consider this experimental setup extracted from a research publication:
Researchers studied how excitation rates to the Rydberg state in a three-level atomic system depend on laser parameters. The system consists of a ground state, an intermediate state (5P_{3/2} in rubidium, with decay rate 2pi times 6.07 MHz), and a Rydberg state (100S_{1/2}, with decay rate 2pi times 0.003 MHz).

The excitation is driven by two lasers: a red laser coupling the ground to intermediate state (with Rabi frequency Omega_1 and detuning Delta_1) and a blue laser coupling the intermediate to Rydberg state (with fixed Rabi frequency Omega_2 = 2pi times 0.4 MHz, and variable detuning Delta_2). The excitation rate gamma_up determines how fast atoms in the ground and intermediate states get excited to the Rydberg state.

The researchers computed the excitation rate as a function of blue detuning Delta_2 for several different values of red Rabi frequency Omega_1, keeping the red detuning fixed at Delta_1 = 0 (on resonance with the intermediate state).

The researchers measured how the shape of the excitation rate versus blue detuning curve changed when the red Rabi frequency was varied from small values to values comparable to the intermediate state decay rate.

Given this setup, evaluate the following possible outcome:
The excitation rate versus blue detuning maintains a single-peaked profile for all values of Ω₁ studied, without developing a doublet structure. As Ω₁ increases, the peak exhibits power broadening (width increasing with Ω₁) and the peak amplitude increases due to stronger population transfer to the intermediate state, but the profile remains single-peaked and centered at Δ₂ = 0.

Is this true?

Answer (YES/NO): NO